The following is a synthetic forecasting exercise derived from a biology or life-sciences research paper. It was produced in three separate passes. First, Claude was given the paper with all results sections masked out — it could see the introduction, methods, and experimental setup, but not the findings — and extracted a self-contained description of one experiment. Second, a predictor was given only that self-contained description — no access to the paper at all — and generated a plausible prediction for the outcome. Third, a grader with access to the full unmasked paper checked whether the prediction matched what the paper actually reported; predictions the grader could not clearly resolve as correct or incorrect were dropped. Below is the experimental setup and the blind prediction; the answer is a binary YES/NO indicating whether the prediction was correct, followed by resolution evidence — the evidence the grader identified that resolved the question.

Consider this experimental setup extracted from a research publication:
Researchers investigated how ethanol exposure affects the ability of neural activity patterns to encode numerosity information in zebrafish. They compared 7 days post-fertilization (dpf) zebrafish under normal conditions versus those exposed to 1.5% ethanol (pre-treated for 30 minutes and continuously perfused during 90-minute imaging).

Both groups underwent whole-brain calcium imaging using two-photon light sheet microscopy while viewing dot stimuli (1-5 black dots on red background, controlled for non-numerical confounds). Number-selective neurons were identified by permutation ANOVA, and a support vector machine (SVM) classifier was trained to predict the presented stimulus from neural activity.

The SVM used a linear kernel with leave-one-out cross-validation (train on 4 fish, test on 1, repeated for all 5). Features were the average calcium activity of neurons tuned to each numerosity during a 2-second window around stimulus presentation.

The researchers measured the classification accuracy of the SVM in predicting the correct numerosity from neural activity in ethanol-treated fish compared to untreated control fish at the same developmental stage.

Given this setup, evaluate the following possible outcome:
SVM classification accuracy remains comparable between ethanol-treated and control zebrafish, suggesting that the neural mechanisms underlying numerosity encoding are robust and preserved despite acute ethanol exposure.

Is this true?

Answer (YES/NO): NO